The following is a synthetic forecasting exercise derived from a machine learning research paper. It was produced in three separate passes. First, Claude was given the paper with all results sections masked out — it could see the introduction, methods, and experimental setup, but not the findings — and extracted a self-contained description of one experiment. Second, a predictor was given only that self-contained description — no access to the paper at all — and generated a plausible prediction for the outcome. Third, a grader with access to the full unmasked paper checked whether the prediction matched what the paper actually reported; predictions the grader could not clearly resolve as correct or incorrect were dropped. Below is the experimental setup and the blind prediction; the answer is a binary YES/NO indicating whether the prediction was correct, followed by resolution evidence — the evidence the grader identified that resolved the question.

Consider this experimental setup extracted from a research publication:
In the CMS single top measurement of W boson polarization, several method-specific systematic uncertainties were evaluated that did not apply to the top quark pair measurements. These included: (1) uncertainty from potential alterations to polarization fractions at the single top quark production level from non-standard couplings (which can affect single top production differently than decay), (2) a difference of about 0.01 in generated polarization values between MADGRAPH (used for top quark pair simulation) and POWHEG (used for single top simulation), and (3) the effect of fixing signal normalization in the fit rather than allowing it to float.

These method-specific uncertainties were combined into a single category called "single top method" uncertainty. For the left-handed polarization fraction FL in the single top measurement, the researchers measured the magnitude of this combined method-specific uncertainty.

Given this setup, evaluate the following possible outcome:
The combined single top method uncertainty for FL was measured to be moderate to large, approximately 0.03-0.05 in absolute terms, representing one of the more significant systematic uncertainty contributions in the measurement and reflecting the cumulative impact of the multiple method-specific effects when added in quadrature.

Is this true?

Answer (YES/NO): NO